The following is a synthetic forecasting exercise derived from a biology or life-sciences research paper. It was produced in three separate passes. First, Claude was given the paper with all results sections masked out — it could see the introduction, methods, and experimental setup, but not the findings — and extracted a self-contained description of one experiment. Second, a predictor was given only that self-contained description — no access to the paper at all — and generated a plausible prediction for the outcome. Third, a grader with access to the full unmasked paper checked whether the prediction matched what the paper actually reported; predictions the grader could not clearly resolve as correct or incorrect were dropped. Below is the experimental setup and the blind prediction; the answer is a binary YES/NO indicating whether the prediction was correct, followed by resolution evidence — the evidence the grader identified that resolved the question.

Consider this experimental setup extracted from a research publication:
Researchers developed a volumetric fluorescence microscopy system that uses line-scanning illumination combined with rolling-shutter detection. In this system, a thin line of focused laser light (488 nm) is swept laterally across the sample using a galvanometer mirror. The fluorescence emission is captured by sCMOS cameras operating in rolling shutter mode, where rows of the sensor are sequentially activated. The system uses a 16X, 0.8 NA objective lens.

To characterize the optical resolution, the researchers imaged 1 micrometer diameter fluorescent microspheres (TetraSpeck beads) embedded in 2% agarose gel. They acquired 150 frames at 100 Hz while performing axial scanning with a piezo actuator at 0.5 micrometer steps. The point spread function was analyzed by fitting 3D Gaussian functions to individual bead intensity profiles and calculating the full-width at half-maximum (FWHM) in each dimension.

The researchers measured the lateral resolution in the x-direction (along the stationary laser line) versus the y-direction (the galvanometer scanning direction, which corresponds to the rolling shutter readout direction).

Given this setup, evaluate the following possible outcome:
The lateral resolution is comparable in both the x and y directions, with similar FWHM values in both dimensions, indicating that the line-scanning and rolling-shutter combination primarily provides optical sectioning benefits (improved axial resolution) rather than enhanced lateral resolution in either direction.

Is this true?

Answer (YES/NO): NO